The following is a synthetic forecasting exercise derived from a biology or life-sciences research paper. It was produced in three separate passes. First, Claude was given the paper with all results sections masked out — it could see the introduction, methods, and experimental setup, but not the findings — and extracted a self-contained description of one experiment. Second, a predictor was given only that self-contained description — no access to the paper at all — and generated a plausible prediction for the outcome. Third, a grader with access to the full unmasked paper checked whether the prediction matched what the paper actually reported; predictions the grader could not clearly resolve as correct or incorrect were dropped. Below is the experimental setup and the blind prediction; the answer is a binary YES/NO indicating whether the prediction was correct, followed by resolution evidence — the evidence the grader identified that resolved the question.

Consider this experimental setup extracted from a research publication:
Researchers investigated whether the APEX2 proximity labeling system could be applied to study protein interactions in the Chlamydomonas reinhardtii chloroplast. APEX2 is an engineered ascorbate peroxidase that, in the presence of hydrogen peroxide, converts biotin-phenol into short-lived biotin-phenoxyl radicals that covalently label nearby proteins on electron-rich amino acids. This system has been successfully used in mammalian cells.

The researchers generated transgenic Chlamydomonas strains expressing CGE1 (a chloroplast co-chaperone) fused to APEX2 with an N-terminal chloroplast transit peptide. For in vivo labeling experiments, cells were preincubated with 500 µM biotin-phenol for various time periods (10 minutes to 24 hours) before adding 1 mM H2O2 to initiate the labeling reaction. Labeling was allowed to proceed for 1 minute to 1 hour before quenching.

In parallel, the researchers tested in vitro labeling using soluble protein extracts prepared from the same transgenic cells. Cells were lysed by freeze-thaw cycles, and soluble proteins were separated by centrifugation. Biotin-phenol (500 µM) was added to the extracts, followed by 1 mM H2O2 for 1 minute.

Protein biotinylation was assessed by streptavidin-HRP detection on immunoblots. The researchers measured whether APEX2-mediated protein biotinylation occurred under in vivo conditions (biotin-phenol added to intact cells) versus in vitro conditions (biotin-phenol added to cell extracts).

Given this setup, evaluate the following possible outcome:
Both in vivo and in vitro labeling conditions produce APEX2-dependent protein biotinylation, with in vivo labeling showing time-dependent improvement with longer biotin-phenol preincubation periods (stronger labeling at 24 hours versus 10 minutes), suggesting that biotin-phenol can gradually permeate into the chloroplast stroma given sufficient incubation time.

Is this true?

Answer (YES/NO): NO